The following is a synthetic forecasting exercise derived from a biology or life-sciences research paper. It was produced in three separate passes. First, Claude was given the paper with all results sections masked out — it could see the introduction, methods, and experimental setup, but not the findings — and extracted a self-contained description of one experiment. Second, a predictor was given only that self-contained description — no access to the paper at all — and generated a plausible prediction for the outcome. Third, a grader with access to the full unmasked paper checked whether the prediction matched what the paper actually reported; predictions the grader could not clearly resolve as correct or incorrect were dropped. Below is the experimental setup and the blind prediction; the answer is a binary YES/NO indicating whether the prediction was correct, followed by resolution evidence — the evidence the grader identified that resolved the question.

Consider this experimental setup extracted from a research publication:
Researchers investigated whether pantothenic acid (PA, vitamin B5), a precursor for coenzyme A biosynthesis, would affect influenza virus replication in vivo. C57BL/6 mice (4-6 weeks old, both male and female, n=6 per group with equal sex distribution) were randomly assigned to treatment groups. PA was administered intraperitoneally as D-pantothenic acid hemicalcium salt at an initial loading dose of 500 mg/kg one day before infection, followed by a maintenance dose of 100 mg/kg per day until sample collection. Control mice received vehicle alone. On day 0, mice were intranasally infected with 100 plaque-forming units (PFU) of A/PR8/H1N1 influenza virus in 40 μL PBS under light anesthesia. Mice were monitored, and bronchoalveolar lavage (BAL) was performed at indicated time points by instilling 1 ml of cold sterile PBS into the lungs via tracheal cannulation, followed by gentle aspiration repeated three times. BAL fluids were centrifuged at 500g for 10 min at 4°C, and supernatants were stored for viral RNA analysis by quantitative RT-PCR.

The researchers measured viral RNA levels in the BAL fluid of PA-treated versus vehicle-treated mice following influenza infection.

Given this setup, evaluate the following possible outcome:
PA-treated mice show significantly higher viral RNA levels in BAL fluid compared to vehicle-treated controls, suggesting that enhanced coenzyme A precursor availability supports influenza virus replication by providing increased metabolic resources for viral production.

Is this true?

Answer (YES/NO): YES